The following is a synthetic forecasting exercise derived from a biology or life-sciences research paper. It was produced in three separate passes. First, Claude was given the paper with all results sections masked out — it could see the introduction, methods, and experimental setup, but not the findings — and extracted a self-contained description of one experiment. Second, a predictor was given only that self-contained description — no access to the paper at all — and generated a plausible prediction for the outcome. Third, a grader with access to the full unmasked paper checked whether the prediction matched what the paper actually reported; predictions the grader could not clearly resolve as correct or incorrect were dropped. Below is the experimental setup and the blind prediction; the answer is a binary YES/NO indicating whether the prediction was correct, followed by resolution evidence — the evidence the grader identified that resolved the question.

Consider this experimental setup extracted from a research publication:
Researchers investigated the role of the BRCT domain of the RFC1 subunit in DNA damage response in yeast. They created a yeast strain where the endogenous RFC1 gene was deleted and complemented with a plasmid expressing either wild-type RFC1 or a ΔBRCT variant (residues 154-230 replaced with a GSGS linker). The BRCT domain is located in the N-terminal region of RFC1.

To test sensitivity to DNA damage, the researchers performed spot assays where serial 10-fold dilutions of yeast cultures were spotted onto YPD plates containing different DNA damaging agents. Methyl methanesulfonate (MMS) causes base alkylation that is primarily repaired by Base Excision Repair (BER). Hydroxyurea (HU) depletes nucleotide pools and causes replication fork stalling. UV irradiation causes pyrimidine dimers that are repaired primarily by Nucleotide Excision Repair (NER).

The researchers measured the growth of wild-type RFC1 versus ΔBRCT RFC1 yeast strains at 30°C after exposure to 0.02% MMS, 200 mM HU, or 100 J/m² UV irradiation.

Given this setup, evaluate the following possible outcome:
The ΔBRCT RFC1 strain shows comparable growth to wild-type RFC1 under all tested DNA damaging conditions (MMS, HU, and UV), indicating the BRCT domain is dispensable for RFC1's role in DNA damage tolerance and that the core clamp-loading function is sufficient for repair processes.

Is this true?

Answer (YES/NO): NO